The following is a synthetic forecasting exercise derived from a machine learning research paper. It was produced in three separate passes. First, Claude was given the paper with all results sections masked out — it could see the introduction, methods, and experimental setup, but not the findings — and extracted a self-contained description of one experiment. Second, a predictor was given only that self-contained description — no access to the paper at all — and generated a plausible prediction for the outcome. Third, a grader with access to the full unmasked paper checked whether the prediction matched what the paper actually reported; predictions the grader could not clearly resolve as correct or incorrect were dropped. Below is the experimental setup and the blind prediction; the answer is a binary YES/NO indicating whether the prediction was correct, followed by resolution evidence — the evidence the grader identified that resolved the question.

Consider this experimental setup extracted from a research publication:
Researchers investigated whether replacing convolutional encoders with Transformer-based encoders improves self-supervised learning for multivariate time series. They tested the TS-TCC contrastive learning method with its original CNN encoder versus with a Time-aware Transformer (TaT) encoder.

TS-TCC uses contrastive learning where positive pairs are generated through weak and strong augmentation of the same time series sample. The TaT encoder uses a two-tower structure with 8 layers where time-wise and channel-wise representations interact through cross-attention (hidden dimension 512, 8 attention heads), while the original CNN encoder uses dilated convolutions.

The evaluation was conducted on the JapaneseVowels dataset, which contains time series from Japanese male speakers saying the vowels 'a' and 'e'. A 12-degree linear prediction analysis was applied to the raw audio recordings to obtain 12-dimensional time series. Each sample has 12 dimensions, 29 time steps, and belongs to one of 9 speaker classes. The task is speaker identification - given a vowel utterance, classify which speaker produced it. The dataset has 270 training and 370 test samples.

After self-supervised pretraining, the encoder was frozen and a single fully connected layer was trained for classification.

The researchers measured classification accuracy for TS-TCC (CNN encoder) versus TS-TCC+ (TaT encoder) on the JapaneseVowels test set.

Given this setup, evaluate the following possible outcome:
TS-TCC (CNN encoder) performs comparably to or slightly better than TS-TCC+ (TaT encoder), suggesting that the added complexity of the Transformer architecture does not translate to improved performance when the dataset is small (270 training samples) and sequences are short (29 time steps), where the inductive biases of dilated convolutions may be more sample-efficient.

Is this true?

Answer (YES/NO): NO